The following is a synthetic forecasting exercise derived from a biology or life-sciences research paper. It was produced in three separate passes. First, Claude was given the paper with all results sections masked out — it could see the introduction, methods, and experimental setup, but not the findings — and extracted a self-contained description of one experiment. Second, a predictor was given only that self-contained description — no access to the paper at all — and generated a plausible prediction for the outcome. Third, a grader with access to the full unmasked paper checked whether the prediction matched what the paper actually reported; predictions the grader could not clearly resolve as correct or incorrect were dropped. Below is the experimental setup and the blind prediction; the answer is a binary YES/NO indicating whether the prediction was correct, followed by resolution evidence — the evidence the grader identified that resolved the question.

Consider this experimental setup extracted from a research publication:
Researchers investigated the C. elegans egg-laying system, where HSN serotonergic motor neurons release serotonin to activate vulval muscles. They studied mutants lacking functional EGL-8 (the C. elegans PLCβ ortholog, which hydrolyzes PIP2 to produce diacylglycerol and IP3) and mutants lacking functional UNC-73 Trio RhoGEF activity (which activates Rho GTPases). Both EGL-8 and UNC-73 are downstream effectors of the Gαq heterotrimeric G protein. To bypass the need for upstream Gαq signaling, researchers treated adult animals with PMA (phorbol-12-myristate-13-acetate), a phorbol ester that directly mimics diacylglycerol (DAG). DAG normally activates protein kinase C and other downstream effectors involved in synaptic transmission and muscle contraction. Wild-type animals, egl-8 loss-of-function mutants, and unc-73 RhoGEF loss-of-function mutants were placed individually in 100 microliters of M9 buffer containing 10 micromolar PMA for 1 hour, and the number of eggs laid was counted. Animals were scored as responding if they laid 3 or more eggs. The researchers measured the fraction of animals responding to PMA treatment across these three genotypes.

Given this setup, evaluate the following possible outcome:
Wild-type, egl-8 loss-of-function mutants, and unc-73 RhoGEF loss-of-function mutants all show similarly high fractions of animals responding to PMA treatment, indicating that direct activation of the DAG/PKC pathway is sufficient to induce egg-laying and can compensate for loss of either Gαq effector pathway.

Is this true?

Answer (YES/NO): YES